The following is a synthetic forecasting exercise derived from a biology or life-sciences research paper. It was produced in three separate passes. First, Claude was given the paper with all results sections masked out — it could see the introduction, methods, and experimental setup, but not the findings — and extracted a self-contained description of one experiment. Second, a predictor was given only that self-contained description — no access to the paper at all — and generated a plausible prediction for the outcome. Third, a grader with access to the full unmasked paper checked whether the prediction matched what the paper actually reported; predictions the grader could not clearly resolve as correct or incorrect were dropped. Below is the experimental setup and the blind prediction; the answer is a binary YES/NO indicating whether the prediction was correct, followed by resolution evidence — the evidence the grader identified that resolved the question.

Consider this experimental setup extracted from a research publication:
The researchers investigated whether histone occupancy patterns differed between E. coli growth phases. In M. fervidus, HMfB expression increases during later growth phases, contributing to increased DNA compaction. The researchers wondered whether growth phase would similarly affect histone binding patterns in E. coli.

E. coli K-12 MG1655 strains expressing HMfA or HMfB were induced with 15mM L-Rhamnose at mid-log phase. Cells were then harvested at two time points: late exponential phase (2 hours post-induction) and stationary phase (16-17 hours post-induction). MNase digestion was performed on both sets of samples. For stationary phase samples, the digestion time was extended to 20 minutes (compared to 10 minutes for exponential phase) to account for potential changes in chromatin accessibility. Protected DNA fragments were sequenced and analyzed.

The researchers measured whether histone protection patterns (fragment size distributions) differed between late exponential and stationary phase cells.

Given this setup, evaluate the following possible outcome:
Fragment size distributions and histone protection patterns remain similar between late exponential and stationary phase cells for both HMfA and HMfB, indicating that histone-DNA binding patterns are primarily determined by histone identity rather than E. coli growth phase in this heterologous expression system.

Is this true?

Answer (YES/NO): NO